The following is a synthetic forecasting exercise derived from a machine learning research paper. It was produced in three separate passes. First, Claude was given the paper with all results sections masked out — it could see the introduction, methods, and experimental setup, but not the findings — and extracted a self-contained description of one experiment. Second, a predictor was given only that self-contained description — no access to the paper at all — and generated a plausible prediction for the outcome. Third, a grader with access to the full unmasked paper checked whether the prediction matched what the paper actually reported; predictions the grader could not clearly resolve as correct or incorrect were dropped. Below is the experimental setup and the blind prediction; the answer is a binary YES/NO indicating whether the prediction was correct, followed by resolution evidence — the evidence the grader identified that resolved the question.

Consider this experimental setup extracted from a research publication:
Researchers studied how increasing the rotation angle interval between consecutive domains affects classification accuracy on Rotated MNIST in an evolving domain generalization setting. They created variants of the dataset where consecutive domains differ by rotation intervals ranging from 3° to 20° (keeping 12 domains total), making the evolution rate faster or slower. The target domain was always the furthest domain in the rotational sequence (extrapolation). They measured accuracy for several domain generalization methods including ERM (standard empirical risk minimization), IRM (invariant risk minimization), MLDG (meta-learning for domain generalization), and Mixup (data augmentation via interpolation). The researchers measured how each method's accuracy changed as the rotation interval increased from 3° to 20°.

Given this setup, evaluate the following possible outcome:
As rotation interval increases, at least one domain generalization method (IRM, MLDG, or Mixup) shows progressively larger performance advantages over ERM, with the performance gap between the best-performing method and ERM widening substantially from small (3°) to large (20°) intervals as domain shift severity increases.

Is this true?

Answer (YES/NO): NO